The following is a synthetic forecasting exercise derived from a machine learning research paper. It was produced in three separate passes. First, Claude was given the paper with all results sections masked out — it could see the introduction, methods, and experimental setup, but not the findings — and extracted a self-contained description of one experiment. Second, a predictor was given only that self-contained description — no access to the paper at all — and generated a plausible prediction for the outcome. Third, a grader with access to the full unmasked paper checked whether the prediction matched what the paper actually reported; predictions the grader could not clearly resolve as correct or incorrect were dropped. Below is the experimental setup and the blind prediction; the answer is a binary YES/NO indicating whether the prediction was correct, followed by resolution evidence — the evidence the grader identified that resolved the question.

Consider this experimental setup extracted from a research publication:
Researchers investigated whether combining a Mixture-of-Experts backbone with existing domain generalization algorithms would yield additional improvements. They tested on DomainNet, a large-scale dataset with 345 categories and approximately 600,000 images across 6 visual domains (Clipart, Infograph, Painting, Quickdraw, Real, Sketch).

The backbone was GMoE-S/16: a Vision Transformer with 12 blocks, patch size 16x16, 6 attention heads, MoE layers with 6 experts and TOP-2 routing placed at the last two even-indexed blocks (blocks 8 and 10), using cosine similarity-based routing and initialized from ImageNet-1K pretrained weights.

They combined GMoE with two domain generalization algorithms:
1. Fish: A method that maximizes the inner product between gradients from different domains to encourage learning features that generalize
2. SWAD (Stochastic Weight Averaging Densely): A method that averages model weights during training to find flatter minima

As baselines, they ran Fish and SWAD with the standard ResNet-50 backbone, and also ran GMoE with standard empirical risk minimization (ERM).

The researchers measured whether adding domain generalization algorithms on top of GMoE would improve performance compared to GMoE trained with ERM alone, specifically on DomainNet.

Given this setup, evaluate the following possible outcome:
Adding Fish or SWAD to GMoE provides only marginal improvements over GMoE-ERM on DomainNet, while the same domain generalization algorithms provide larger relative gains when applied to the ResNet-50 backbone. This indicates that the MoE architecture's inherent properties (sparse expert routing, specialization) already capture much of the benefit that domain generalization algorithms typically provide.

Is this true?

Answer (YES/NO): NO